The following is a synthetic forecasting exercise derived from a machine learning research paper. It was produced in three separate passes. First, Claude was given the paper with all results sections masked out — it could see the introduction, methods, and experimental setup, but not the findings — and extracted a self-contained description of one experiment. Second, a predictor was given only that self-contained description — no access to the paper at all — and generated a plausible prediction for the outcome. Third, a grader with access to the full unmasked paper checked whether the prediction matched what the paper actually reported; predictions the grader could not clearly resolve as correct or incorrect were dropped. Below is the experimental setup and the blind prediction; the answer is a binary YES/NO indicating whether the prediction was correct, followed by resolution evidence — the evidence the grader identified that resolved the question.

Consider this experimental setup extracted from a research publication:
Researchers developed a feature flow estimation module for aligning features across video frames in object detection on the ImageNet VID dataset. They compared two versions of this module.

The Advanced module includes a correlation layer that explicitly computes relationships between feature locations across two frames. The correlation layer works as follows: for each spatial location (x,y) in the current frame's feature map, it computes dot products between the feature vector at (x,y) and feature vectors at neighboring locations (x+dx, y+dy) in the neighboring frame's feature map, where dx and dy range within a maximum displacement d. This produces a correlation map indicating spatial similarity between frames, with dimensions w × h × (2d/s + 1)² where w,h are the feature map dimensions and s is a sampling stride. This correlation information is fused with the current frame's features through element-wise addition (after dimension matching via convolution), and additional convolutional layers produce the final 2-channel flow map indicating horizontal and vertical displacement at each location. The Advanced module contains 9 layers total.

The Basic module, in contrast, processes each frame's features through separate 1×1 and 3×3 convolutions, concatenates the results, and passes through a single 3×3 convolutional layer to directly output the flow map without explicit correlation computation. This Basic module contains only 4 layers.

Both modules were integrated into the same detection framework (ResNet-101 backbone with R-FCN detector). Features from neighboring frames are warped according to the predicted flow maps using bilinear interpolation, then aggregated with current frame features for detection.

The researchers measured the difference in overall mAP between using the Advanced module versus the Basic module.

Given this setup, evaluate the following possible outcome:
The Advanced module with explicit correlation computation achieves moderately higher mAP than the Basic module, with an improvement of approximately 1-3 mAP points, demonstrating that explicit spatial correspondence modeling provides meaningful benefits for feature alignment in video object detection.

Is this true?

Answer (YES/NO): NO